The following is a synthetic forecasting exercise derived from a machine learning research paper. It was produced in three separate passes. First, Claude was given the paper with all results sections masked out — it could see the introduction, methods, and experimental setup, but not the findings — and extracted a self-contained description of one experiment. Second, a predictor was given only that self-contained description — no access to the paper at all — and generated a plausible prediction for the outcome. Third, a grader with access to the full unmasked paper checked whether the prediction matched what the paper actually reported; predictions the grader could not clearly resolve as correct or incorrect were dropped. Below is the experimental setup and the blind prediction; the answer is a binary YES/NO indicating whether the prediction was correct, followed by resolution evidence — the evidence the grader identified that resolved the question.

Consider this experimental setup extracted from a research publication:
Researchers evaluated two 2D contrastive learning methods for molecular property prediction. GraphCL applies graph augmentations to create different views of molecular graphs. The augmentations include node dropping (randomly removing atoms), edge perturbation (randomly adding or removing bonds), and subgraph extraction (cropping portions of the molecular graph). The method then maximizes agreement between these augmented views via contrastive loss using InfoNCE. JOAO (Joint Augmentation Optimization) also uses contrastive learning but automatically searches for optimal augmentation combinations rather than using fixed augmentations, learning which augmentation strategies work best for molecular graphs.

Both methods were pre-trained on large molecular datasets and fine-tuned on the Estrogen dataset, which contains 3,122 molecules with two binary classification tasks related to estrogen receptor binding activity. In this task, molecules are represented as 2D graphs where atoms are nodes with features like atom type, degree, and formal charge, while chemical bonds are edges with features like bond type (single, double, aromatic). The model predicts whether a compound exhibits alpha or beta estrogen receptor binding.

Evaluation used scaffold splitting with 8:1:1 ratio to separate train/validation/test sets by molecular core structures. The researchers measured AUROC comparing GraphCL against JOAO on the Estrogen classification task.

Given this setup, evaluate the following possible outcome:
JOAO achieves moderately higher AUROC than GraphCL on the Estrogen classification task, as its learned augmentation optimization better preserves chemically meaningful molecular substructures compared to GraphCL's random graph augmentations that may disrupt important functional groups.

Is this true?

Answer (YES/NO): NO